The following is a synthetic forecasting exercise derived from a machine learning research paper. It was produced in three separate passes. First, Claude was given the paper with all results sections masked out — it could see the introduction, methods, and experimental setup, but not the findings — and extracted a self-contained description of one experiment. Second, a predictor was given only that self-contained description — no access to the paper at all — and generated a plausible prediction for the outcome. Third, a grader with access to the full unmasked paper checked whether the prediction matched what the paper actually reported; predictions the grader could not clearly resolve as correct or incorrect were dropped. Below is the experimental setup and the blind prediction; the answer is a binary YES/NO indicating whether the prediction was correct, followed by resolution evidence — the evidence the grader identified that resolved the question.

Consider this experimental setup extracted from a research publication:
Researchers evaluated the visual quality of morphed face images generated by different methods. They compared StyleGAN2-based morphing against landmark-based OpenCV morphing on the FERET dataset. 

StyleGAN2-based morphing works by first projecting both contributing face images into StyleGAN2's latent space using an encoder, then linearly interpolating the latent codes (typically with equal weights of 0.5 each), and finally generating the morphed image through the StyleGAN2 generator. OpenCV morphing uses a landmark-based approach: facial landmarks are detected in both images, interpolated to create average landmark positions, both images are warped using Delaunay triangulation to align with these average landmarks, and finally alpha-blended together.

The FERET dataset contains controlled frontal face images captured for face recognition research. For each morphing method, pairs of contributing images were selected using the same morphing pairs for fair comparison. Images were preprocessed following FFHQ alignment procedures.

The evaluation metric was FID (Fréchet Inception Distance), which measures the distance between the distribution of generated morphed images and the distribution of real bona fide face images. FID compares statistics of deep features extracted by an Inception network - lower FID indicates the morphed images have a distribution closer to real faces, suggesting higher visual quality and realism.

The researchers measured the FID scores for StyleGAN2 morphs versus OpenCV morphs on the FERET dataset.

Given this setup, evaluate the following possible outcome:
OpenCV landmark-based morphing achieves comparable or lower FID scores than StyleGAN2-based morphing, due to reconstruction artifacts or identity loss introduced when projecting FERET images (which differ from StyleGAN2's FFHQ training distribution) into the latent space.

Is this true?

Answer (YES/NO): NO